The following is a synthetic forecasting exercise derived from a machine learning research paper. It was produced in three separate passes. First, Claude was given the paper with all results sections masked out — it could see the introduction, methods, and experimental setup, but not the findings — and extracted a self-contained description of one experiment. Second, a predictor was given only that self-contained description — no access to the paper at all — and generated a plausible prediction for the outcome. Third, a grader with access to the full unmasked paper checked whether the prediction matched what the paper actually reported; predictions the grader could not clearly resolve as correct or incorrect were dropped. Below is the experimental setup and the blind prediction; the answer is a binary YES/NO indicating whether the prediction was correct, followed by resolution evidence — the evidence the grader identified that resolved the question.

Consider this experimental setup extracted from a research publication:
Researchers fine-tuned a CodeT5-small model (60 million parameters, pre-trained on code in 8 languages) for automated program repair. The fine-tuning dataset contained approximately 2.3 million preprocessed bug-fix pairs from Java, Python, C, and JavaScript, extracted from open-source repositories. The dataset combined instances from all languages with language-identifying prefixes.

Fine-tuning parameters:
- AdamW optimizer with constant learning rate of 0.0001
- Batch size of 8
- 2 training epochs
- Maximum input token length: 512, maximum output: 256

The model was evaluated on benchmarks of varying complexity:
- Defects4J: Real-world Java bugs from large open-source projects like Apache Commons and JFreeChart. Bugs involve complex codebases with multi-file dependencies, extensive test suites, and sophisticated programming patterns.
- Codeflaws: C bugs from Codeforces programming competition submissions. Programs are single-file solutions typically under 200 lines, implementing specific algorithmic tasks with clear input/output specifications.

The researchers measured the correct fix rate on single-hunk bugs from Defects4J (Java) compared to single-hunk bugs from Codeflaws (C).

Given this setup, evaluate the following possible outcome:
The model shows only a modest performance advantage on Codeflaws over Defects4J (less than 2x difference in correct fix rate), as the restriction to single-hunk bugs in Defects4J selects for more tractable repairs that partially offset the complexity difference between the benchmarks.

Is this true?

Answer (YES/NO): YES